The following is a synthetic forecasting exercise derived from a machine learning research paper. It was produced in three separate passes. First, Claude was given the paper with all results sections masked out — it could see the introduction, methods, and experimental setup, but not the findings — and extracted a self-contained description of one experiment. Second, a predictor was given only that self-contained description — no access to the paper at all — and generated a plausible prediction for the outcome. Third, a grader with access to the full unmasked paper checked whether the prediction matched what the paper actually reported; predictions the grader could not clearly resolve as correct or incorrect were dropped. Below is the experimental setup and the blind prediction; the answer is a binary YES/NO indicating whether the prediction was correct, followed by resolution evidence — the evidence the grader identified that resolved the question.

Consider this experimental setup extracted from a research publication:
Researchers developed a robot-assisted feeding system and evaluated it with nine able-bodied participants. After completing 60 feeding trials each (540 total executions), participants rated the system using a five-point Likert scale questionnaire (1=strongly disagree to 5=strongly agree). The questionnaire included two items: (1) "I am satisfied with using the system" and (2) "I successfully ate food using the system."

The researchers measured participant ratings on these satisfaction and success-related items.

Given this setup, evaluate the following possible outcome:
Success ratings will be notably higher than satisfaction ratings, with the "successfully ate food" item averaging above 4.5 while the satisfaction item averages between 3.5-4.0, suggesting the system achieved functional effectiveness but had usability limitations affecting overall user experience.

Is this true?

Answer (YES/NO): YES